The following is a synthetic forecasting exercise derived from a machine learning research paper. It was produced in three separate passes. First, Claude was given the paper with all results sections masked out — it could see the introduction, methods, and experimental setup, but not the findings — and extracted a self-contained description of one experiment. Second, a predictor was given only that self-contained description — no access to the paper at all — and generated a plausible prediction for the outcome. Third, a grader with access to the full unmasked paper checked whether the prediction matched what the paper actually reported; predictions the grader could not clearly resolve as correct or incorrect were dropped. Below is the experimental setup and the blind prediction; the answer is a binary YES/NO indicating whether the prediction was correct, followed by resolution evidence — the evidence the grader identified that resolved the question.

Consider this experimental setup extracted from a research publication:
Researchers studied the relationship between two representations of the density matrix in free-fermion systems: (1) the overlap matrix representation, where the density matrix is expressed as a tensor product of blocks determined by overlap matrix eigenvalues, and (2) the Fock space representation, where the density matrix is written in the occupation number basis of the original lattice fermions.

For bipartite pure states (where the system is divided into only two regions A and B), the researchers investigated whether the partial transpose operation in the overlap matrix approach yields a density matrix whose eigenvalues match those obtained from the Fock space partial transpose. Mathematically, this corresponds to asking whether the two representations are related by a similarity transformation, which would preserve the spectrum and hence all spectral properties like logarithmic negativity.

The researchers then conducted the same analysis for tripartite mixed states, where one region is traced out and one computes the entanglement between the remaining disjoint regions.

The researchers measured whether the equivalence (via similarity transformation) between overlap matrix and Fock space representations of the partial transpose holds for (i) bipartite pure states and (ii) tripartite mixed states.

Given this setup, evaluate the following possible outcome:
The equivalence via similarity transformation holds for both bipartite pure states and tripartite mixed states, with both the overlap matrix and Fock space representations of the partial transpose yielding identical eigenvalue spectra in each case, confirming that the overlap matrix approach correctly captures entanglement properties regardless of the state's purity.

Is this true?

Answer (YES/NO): NO